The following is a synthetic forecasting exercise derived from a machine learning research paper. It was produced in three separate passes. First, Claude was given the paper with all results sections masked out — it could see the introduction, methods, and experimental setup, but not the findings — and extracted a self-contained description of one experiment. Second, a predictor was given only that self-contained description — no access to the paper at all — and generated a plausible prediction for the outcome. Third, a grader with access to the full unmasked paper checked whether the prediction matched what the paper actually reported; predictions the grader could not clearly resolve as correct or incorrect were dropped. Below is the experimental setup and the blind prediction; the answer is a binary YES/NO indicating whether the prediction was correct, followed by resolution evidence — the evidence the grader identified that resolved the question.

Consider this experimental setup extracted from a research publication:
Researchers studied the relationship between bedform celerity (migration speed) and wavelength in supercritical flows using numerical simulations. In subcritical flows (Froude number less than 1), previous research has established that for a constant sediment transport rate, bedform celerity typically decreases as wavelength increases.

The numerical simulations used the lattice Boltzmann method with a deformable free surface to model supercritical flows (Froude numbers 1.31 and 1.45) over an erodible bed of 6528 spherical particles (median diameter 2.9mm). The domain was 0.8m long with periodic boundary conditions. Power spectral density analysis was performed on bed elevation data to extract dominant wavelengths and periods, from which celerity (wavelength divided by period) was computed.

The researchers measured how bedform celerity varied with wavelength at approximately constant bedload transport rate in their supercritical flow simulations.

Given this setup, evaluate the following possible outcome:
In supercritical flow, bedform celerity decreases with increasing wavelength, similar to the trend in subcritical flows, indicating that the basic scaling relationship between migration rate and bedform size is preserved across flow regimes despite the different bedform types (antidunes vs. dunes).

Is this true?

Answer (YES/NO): NO